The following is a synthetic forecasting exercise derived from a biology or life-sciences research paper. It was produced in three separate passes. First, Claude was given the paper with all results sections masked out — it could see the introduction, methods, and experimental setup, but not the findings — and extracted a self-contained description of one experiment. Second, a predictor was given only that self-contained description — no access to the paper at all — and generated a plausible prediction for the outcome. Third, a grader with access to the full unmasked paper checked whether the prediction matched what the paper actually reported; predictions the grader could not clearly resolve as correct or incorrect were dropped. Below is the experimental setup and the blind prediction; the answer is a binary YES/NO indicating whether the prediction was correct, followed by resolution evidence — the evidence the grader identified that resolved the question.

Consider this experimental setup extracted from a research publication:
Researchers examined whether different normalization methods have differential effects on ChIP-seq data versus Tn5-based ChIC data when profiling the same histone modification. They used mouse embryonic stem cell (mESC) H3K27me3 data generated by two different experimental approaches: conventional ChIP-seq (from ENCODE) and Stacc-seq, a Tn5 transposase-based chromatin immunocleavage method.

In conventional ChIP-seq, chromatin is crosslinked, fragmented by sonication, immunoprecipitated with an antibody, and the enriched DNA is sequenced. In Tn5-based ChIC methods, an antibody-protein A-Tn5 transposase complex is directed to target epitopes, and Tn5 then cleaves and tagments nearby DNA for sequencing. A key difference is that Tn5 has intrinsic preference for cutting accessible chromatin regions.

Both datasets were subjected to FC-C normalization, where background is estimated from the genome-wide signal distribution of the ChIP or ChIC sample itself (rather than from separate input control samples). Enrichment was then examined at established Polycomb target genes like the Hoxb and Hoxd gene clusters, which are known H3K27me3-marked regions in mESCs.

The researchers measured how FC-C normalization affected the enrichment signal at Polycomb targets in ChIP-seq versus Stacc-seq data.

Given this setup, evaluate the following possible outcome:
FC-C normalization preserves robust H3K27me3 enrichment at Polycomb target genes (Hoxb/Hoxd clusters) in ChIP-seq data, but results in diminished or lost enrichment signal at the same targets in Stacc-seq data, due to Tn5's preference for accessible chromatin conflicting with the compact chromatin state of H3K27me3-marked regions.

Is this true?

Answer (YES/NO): NO